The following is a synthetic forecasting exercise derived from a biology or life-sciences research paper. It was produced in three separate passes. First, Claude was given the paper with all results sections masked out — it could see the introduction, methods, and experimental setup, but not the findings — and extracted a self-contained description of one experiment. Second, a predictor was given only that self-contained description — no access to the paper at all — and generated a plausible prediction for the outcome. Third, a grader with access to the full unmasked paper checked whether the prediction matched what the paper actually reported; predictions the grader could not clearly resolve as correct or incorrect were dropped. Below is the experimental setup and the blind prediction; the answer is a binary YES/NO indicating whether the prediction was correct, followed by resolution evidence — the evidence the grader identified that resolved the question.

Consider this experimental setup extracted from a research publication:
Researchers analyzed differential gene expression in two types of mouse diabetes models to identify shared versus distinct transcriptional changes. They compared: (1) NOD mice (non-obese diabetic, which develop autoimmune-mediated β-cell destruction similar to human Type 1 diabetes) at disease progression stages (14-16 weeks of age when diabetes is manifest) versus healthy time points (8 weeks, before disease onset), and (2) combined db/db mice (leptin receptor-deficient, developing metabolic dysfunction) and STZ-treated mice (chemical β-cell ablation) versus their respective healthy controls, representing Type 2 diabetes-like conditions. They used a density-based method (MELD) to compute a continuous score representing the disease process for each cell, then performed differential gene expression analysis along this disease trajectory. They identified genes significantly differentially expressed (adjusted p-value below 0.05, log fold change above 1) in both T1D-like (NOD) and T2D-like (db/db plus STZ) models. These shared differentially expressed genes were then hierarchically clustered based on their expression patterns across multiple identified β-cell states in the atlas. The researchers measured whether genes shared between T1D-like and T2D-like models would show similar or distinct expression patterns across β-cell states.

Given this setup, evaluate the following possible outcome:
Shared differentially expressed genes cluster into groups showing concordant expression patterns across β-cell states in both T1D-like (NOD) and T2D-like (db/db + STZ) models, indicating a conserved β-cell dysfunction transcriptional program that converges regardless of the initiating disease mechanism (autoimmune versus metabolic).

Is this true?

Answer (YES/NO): NO